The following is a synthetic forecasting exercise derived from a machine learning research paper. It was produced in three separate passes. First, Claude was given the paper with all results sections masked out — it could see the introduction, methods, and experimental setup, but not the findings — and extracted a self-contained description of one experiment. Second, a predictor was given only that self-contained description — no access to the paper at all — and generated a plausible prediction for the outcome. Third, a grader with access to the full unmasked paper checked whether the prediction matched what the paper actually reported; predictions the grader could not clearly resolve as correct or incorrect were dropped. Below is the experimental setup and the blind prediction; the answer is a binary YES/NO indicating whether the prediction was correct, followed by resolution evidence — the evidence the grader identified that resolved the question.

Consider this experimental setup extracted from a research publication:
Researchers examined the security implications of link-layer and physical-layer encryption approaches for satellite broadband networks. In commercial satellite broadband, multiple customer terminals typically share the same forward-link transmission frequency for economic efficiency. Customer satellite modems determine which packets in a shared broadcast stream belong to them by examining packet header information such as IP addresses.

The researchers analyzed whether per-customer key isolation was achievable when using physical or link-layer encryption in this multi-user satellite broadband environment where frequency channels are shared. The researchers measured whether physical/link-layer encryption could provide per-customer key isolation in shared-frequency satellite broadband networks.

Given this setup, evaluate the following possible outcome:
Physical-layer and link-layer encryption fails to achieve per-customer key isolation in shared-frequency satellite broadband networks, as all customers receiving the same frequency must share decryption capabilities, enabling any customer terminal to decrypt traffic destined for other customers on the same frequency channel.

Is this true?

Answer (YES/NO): YES